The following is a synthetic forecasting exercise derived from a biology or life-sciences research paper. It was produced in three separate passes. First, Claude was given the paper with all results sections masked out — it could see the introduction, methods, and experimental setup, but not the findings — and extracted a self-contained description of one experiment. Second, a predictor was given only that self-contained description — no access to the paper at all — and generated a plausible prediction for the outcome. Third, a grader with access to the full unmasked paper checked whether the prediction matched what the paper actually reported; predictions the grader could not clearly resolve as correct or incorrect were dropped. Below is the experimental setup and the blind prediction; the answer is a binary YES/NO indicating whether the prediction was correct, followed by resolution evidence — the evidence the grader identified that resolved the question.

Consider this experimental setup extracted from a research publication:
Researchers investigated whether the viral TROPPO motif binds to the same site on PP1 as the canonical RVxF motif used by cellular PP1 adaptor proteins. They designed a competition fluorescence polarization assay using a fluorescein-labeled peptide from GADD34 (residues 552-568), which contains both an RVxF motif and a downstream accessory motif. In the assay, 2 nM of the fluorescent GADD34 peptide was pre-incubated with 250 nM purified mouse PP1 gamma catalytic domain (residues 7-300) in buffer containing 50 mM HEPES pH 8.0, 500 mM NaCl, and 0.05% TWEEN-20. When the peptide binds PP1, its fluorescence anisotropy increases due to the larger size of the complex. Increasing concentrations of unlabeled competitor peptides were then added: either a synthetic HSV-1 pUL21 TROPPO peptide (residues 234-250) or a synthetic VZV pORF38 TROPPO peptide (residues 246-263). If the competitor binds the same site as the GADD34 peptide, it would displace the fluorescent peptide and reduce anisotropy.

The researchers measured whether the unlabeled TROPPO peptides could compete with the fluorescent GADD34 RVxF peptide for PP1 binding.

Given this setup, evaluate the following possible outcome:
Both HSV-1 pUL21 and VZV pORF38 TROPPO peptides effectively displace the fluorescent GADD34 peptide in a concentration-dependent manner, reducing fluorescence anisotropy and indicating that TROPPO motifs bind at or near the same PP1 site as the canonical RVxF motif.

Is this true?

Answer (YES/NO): NO